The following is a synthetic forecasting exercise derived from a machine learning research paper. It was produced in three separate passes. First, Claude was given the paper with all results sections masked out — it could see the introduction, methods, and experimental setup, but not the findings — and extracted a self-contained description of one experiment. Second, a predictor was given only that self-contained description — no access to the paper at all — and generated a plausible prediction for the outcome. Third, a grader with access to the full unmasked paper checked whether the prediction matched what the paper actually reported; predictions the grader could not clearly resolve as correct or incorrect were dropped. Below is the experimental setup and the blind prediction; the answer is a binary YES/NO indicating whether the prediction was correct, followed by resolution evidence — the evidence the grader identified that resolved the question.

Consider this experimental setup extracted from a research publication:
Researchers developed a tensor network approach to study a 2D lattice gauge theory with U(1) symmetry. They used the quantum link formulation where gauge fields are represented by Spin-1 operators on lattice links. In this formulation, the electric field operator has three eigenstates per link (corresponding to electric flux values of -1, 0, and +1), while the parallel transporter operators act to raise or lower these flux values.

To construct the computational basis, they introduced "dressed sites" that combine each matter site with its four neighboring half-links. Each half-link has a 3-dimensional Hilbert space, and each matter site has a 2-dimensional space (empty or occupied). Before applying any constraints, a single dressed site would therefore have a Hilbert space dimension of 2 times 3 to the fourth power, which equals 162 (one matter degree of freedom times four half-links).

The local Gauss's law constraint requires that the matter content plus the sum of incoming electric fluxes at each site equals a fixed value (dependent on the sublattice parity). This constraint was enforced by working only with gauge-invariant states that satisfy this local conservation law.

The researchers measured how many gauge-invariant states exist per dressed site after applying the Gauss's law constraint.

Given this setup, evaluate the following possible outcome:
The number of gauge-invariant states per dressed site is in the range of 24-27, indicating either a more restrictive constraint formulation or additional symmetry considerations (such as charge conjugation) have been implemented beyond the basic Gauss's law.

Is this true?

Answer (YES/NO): NO